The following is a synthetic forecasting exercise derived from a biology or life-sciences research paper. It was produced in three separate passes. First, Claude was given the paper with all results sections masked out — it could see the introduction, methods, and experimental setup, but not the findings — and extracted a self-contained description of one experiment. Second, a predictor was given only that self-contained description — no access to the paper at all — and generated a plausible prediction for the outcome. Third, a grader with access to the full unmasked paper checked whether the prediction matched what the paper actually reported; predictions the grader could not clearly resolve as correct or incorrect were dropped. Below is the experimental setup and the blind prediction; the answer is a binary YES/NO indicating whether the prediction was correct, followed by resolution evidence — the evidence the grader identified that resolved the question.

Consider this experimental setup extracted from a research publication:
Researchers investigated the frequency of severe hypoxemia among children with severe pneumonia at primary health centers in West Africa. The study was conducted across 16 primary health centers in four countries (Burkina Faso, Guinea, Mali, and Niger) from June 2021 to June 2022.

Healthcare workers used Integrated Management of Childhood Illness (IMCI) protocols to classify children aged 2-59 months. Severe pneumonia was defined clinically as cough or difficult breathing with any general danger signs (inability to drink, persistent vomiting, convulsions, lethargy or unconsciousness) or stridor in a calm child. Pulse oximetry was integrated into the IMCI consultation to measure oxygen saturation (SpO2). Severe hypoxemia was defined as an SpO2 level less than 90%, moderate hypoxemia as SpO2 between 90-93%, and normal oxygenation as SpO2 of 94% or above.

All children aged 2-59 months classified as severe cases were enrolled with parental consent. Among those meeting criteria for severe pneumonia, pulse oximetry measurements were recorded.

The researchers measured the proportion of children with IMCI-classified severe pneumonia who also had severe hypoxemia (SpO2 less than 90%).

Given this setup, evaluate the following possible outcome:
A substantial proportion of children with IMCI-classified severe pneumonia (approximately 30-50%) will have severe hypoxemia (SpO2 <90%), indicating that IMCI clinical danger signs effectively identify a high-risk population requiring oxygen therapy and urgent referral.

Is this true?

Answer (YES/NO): NO